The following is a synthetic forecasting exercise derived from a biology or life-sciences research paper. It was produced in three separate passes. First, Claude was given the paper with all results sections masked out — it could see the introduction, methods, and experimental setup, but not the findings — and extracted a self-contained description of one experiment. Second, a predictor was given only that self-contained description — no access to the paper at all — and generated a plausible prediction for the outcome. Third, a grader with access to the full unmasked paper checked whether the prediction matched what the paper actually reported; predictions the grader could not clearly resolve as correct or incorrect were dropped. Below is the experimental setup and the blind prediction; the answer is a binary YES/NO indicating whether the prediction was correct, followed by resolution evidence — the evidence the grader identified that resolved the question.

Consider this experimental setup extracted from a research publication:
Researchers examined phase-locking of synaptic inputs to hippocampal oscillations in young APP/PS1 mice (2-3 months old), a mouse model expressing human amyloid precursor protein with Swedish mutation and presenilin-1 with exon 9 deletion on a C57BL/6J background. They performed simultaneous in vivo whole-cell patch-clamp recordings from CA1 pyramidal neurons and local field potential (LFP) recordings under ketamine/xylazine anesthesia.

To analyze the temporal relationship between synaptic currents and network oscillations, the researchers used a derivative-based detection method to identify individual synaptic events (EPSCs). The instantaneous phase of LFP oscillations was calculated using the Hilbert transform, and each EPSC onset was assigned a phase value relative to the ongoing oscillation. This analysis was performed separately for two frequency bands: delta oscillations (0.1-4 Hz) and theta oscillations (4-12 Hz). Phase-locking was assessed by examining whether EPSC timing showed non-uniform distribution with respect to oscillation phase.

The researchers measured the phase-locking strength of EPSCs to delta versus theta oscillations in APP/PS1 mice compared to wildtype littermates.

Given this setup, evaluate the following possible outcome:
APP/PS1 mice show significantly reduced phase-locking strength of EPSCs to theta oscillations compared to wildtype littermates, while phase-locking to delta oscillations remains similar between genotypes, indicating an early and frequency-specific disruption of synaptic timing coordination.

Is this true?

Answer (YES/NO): NO